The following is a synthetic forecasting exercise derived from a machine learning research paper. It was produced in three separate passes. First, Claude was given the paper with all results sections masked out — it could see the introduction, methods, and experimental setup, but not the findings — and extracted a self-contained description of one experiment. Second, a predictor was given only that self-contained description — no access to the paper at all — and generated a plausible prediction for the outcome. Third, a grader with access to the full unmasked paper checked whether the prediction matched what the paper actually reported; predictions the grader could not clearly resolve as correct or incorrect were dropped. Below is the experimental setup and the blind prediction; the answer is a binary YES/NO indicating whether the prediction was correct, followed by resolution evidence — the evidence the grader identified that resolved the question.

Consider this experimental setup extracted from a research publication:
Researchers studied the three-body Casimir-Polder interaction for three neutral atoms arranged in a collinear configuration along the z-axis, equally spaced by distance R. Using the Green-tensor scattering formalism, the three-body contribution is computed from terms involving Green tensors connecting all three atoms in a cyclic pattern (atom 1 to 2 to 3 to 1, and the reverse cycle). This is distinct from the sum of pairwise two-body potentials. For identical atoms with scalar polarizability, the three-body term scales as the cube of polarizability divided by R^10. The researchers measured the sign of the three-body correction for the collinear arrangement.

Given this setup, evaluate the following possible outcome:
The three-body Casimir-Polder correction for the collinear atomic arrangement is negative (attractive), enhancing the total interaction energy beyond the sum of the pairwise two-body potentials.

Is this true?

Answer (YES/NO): YES